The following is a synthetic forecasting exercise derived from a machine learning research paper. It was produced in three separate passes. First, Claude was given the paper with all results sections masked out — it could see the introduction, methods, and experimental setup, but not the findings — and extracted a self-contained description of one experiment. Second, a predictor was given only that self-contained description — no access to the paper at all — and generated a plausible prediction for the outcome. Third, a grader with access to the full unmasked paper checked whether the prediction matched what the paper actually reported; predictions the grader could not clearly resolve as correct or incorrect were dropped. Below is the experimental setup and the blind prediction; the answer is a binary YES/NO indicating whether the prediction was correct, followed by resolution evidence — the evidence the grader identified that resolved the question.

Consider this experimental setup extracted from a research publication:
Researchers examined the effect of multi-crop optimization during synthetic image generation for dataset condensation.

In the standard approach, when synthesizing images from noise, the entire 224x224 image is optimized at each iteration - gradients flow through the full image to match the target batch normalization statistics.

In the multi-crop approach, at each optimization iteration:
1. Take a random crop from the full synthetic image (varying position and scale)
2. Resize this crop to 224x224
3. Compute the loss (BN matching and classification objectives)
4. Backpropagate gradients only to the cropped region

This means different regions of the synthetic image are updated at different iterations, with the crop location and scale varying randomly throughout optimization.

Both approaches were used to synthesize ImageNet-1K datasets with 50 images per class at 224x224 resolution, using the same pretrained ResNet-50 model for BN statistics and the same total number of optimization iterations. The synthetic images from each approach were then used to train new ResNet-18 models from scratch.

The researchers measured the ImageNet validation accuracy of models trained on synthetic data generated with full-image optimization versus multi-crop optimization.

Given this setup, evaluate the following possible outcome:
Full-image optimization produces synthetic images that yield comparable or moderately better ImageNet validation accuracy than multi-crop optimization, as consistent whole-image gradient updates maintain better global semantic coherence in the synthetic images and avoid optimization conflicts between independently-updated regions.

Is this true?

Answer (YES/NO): NO